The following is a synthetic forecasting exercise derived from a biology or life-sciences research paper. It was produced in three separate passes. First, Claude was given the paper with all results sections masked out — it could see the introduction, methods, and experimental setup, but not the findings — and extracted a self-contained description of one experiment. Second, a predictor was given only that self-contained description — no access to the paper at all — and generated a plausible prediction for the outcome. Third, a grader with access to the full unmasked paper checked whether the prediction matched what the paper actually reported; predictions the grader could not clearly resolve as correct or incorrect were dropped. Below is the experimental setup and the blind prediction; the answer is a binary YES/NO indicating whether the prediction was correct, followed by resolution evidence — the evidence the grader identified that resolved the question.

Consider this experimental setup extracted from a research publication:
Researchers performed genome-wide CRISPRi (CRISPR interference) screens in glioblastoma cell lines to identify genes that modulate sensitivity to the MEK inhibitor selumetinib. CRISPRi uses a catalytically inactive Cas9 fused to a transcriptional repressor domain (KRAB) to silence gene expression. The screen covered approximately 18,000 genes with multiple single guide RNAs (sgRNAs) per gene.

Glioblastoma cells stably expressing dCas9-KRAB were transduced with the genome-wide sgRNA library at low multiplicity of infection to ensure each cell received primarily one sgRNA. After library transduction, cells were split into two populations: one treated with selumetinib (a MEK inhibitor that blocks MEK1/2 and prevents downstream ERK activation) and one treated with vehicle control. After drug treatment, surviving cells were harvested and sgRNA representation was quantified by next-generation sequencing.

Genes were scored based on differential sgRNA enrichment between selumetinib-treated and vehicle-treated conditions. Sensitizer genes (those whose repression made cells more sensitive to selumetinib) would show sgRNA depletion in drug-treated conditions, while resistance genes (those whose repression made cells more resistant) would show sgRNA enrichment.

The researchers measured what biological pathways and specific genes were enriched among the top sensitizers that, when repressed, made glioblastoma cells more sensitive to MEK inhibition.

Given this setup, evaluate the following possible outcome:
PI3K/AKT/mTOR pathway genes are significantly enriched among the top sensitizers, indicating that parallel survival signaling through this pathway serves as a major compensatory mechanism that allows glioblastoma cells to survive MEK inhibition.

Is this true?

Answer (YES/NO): NO